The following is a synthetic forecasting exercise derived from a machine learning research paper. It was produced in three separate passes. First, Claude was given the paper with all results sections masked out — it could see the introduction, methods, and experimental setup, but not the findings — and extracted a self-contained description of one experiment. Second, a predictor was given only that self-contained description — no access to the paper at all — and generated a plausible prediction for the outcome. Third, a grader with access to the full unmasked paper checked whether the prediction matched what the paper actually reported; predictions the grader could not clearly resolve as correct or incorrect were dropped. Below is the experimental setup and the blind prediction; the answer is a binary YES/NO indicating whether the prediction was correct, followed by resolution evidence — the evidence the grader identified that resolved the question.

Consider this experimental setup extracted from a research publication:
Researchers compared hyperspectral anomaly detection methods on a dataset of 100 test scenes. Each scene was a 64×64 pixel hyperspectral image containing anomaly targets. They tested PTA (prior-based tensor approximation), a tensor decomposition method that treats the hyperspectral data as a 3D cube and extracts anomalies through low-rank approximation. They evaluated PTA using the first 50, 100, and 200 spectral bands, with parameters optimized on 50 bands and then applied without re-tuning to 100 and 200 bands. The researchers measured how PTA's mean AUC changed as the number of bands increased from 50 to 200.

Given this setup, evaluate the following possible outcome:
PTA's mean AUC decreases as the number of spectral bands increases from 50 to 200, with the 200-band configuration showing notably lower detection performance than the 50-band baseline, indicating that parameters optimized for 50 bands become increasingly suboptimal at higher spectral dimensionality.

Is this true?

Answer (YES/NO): YES